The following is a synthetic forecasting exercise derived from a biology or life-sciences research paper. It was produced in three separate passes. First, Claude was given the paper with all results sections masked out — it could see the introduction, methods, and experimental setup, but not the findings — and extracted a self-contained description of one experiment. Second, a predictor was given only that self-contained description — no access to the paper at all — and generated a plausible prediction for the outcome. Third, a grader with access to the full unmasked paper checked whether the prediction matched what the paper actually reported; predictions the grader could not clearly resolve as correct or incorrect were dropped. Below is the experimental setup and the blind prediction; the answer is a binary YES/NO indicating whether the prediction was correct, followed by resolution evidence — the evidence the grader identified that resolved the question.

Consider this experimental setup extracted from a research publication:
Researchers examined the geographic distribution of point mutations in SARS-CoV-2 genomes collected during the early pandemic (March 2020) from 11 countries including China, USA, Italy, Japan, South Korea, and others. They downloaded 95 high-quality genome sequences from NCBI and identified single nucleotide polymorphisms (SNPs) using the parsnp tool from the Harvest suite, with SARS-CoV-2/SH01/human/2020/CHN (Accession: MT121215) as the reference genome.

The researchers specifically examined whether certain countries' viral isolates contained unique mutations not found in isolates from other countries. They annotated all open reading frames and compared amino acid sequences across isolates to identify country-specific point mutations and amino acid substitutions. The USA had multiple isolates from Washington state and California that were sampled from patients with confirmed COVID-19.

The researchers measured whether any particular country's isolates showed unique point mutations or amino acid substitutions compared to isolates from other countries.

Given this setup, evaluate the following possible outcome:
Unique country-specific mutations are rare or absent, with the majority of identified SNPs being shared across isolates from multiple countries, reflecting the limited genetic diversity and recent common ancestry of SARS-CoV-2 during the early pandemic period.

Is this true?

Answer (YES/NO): NO